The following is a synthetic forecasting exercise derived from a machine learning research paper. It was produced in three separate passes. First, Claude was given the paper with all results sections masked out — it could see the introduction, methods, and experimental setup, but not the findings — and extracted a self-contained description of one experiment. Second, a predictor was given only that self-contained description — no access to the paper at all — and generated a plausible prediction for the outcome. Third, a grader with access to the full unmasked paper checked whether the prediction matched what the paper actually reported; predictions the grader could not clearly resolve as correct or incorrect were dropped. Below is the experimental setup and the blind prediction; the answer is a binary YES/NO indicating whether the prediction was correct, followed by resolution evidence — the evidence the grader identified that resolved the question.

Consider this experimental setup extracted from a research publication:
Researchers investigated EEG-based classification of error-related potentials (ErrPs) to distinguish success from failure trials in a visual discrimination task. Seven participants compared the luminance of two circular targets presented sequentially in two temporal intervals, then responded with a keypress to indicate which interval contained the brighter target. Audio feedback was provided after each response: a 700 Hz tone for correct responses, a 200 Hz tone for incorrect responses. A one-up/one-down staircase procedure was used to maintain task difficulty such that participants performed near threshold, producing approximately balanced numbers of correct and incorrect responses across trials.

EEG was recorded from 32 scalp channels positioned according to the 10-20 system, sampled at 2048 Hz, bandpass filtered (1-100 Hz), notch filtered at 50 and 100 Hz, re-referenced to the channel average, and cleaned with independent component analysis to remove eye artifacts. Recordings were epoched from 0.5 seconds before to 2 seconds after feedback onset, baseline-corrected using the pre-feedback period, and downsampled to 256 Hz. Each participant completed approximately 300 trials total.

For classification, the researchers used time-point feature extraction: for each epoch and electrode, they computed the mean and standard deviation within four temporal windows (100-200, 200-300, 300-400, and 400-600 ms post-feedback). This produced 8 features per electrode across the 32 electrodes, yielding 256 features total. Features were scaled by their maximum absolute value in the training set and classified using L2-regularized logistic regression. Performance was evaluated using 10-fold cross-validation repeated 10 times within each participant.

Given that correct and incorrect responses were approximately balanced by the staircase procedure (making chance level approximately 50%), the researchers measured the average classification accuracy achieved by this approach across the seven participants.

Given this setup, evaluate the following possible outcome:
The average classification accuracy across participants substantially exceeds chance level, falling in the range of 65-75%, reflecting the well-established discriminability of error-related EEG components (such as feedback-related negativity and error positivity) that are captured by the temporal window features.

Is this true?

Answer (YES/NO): NO